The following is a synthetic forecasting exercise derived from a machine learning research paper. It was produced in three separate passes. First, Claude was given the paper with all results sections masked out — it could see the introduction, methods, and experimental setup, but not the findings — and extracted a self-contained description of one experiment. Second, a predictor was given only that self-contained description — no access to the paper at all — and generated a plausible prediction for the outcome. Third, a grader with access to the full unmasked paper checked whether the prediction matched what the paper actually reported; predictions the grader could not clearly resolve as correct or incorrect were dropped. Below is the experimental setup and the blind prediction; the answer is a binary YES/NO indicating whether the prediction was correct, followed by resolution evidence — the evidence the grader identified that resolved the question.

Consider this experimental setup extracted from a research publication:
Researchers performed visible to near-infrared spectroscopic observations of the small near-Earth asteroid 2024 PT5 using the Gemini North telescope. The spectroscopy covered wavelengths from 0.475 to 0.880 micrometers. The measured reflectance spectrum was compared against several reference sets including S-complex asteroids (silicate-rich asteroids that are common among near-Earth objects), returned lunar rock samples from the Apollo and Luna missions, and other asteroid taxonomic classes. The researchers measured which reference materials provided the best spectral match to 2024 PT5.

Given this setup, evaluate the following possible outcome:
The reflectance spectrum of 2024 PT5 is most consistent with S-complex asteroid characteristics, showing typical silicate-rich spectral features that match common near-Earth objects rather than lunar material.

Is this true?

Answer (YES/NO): NO